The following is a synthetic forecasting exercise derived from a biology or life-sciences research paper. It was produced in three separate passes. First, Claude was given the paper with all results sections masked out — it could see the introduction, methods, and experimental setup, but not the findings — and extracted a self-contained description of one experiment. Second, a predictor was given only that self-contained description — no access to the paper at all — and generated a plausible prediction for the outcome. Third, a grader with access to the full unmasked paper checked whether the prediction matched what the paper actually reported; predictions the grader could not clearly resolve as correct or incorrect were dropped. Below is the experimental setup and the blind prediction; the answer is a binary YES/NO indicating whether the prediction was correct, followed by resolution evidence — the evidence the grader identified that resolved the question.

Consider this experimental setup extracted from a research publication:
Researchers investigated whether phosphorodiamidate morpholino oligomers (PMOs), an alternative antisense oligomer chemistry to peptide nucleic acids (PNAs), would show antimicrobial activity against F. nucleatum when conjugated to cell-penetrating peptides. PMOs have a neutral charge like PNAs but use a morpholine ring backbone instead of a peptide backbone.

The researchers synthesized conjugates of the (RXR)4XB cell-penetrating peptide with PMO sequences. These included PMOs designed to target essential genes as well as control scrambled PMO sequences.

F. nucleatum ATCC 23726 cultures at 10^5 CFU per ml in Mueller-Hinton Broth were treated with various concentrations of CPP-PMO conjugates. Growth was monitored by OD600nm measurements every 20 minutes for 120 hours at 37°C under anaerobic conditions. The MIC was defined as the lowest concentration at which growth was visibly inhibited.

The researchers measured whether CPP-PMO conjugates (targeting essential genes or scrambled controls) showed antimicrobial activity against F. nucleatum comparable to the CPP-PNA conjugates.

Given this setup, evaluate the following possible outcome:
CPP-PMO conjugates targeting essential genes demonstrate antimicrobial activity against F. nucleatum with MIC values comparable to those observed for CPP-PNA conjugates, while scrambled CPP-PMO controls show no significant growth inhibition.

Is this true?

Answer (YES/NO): NO